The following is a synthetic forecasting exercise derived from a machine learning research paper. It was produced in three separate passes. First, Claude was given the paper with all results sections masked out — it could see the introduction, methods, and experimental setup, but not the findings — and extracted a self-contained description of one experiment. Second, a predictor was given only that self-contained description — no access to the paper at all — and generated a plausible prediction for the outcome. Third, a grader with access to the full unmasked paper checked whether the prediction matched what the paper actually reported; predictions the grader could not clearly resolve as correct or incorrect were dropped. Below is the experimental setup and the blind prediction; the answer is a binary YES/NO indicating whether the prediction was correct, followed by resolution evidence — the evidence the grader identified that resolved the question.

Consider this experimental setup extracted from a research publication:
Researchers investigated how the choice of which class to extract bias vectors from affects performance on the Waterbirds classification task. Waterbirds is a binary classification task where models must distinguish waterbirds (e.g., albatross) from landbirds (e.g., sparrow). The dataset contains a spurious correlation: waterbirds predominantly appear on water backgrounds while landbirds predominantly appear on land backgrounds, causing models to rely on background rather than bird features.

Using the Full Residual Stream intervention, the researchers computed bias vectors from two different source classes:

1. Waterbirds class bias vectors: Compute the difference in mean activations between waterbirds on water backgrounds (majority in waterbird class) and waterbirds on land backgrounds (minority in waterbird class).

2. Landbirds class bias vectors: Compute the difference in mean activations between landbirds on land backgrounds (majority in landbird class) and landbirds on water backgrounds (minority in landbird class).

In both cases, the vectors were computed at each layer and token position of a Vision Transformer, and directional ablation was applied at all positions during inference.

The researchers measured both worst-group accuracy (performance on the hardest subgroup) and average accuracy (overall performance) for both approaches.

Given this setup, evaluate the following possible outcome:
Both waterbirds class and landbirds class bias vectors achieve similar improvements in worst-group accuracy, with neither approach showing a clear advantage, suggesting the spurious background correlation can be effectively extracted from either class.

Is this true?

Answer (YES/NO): NO